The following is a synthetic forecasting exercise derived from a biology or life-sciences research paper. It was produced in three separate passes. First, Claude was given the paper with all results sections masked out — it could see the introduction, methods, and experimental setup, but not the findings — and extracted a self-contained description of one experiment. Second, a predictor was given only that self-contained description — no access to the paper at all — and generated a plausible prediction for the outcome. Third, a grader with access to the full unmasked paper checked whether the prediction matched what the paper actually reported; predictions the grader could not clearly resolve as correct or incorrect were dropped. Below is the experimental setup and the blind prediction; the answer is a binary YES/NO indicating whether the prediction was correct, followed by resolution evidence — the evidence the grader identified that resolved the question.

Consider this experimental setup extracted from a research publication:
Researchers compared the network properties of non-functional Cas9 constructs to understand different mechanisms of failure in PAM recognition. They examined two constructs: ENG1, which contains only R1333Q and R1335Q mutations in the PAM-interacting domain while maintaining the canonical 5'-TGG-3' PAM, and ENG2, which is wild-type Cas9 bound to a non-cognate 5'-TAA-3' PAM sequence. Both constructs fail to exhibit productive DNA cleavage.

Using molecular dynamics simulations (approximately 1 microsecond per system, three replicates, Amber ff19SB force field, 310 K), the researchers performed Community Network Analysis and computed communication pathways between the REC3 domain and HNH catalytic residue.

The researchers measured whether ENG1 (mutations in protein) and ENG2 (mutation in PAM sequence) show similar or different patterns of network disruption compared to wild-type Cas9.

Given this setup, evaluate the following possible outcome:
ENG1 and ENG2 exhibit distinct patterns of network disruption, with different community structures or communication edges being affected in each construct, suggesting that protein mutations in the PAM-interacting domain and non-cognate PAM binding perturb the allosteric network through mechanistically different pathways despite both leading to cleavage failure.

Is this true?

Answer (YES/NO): NO